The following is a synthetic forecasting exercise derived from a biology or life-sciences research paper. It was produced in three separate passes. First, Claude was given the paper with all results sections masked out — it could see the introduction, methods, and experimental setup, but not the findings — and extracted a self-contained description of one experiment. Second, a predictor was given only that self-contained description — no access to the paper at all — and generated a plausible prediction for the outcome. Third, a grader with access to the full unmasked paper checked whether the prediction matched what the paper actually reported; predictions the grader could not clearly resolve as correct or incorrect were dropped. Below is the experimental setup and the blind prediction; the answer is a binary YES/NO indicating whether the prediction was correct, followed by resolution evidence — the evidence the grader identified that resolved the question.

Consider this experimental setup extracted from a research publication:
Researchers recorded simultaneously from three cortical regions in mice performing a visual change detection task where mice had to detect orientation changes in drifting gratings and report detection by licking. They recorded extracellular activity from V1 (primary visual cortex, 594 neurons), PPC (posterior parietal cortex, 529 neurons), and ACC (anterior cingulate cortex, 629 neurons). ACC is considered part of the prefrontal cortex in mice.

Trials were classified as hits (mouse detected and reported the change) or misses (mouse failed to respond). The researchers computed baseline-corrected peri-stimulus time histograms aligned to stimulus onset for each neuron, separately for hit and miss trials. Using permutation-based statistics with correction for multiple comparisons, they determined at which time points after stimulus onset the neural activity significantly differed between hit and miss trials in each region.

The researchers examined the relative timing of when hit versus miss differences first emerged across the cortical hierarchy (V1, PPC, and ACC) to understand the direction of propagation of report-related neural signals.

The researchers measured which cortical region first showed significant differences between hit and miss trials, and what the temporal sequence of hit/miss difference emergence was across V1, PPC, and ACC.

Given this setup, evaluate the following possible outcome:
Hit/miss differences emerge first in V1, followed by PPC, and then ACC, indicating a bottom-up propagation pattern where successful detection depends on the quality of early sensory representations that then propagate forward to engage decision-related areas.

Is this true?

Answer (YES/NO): NO